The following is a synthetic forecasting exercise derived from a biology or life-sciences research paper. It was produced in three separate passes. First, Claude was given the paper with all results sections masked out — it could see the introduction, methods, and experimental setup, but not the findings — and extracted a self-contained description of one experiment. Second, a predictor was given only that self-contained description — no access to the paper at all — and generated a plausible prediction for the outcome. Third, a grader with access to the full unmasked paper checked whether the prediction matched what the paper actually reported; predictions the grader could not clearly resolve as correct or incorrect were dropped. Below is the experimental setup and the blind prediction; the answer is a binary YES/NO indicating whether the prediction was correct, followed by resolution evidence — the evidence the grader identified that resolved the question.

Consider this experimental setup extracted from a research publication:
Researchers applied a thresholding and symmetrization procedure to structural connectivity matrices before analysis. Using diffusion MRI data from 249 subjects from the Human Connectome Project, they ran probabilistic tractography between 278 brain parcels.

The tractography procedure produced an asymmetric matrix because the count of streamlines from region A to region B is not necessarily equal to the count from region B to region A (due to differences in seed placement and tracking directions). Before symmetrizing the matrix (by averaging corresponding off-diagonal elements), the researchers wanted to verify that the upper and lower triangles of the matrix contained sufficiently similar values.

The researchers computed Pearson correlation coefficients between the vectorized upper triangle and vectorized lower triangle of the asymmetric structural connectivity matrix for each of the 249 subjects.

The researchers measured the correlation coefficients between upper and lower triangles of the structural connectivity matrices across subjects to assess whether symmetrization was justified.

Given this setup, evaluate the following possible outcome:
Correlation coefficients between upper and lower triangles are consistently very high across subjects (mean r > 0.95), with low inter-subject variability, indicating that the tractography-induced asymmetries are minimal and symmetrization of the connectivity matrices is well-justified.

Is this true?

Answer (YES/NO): NO